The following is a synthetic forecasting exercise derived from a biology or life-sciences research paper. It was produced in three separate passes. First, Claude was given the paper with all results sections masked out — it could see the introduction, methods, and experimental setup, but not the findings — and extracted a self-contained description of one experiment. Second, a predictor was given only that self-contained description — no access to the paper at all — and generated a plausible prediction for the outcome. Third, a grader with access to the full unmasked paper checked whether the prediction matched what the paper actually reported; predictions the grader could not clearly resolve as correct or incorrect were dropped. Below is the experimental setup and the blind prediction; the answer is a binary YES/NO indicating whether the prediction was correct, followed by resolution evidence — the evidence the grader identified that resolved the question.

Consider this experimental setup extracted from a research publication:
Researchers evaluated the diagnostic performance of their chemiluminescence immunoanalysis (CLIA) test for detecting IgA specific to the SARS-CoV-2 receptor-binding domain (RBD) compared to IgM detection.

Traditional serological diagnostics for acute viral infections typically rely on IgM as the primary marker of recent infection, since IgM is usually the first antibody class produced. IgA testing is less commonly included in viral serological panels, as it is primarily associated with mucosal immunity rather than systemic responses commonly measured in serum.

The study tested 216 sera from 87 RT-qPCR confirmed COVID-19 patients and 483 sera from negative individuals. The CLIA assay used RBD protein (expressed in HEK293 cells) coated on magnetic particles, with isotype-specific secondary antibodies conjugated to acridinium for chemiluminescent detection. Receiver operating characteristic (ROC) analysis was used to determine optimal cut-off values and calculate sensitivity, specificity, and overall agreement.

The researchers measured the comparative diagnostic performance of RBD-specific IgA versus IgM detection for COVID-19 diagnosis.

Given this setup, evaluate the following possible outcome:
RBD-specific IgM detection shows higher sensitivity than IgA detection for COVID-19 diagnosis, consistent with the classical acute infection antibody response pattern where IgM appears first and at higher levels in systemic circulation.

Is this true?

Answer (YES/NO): NO